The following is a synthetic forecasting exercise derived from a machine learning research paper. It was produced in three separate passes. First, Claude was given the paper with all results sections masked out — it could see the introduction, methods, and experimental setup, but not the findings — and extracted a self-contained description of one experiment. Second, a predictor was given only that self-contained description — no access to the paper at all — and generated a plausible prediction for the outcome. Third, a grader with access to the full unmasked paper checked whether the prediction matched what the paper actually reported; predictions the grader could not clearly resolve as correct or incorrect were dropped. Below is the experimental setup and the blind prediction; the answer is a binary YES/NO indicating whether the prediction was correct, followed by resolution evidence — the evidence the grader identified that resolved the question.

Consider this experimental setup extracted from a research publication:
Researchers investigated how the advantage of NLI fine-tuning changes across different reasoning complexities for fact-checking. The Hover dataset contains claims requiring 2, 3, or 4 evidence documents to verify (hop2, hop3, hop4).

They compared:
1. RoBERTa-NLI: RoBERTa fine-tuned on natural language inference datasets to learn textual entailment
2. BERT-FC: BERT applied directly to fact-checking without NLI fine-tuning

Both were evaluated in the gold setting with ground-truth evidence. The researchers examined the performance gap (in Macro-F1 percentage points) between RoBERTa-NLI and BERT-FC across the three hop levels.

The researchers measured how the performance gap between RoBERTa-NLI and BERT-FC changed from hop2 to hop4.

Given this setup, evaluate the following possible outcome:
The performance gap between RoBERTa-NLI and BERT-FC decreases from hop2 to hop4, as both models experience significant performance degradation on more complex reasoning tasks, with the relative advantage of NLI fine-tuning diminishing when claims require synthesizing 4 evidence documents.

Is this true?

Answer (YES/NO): NO